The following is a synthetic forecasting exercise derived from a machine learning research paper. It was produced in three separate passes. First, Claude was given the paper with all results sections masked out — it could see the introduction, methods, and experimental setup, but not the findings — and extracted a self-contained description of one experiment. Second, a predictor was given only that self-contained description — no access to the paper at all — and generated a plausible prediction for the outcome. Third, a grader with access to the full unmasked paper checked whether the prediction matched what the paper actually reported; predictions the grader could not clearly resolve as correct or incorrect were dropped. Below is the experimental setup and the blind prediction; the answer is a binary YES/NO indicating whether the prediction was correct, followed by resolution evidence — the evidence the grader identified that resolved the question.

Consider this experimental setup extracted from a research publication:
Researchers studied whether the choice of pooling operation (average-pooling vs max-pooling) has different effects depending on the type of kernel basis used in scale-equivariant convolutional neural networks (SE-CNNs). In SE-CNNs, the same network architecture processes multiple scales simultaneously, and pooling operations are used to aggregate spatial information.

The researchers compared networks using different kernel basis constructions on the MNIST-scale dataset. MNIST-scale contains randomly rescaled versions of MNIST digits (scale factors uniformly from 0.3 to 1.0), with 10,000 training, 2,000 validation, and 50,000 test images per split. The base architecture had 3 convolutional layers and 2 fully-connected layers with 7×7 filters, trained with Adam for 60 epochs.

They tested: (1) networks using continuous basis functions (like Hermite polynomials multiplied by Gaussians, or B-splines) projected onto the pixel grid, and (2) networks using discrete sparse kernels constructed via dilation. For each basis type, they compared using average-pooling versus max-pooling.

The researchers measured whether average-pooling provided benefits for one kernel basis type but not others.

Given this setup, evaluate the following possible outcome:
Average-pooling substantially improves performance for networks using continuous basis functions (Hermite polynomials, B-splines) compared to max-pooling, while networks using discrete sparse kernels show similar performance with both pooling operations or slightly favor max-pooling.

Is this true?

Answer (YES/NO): NO